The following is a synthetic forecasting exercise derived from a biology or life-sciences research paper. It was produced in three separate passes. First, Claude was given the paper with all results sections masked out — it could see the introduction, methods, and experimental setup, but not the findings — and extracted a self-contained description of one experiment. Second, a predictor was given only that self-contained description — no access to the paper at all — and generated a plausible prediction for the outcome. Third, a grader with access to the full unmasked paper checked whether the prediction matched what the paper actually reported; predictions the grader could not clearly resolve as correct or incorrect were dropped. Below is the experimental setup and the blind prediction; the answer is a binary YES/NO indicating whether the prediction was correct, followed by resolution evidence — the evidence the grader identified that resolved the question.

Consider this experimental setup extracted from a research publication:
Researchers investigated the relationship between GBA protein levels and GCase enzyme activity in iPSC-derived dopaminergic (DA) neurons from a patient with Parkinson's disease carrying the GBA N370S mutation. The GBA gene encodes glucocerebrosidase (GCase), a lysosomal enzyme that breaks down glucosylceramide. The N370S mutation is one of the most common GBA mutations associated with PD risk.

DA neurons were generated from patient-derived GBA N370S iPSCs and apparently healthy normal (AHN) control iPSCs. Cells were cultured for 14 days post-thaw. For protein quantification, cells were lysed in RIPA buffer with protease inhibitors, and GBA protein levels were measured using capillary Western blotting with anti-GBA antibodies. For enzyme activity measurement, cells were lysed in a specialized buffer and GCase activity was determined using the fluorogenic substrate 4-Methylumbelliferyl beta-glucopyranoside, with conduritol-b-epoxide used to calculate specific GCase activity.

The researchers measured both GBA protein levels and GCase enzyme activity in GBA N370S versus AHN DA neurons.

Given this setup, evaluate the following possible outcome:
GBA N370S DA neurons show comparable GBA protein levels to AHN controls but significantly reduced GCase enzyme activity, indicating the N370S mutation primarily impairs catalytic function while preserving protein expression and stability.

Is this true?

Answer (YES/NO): YES